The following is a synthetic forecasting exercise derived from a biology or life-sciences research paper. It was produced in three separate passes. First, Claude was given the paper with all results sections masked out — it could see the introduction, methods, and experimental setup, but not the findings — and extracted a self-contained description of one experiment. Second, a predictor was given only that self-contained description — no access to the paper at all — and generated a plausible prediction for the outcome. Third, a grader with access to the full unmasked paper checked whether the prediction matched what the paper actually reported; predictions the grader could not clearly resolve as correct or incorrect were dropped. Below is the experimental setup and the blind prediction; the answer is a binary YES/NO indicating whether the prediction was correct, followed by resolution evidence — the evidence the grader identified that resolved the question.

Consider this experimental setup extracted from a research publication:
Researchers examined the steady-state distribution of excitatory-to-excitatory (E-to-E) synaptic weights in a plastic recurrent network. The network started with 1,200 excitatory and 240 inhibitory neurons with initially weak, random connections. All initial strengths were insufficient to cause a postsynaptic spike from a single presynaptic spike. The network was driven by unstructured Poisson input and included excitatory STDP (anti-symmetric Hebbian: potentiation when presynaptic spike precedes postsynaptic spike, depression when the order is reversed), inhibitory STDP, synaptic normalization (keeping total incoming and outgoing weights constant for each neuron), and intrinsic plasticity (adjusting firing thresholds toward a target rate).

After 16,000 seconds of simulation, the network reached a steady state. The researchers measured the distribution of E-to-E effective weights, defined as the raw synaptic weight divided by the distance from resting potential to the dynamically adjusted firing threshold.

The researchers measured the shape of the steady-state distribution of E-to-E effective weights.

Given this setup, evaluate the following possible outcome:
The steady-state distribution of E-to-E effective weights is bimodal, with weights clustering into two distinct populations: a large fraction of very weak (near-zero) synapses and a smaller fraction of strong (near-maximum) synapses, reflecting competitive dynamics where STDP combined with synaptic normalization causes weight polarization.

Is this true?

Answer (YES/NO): NO